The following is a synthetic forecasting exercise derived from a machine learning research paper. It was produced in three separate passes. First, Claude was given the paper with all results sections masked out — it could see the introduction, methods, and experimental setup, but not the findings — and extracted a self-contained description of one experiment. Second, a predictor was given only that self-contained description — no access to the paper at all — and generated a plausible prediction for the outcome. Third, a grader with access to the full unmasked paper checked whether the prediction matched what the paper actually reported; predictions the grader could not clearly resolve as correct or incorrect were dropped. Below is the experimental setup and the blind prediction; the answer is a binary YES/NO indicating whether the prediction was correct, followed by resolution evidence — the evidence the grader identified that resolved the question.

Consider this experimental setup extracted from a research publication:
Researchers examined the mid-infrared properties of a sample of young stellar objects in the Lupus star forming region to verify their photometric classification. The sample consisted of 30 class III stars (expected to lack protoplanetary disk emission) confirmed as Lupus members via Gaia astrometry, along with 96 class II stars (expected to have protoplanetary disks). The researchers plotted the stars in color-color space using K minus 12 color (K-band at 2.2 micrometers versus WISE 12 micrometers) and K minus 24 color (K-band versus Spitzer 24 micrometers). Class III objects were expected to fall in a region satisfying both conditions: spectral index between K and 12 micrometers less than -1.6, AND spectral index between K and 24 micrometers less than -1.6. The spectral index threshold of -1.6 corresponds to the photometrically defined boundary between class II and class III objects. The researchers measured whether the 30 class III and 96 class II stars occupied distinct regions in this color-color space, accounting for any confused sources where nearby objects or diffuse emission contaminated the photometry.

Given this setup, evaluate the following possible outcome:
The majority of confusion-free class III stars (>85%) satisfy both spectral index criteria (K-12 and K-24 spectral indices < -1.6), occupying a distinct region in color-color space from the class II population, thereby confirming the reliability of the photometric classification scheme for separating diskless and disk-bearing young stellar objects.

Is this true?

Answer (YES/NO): YES